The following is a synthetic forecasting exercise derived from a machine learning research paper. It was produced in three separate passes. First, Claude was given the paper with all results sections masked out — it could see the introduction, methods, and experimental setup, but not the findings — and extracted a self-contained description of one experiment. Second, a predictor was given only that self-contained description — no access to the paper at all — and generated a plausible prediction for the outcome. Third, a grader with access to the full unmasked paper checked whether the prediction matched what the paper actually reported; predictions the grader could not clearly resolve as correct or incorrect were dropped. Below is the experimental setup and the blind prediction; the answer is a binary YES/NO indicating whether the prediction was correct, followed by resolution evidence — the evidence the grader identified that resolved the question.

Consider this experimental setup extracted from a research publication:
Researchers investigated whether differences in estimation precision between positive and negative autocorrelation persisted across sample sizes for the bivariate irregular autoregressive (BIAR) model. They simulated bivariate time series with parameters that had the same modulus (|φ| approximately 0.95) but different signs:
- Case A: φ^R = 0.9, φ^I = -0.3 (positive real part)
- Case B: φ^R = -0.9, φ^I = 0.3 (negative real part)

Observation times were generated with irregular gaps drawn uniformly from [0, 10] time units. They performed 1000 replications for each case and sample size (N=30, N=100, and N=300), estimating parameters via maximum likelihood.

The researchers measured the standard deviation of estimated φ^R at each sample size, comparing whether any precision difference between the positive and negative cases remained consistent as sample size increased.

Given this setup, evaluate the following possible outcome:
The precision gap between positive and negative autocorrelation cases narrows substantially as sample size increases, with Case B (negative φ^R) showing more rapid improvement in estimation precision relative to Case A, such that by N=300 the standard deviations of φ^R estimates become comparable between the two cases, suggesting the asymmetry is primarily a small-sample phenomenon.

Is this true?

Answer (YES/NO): YES